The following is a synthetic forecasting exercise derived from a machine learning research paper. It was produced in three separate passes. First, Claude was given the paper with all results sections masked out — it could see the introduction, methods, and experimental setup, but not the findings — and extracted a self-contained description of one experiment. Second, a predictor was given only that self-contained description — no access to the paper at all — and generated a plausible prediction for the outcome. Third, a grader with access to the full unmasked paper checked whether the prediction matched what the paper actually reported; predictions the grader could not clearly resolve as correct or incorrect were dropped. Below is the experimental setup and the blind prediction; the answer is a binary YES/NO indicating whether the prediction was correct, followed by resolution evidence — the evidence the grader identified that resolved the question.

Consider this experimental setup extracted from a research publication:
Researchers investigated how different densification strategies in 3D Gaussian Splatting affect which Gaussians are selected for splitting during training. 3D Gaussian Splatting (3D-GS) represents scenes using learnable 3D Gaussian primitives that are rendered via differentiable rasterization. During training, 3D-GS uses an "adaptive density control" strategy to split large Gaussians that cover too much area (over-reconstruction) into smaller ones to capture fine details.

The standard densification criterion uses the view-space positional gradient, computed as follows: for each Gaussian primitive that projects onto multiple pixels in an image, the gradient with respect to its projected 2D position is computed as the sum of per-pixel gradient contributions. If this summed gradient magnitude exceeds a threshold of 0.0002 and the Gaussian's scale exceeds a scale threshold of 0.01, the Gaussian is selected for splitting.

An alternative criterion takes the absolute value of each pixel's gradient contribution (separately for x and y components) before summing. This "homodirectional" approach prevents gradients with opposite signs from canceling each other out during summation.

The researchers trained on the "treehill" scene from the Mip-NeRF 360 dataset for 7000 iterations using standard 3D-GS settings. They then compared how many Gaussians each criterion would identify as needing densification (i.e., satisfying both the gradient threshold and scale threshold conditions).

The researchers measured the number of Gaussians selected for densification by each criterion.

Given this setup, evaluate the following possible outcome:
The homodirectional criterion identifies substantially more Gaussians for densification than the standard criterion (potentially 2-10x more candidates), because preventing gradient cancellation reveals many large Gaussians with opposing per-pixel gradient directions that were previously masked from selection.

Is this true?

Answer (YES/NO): NO